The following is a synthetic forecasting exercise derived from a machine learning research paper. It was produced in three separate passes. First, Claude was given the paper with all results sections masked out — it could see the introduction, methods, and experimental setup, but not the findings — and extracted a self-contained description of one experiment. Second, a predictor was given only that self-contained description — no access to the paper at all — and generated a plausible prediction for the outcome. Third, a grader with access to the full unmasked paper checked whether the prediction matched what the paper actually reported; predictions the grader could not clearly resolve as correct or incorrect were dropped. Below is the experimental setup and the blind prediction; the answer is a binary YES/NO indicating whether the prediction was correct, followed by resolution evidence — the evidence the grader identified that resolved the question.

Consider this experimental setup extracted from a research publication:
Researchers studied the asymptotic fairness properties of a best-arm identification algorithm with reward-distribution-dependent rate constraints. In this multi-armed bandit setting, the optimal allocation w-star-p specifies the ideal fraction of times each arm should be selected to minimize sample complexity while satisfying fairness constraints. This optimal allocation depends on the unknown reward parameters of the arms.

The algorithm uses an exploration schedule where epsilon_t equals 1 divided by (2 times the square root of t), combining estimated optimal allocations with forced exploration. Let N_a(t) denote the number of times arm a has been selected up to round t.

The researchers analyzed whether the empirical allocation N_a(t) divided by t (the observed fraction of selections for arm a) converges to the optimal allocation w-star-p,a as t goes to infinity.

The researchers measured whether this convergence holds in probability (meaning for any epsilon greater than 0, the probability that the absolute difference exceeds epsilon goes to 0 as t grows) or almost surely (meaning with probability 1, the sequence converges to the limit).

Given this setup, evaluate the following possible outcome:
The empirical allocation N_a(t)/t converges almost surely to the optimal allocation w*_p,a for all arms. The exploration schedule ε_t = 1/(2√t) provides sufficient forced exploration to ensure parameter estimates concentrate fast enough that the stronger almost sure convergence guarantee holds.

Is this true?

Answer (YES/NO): YES